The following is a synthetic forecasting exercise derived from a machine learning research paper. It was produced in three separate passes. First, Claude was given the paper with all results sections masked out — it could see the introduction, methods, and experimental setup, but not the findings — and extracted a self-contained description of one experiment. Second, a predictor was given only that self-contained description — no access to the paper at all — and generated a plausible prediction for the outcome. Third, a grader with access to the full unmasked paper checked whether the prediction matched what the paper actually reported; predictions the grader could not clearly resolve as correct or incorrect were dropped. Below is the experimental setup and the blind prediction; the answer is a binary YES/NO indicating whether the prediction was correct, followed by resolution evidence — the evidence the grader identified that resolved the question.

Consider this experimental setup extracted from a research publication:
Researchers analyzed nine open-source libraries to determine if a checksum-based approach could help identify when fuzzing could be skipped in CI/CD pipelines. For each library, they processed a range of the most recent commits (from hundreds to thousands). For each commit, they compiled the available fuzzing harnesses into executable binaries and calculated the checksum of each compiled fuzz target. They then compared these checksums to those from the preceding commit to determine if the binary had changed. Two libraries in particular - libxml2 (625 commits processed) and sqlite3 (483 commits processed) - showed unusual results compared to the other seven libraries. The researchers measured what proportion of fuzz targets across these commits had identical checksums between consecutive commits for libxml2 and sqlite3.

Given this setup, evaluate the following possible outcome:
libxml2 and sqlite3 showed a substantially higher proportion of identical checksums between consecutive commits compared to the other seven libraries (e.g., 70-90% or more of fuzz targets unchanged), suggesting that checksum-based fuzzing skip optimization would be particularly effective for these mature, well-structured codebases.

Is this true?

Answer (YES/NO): NO